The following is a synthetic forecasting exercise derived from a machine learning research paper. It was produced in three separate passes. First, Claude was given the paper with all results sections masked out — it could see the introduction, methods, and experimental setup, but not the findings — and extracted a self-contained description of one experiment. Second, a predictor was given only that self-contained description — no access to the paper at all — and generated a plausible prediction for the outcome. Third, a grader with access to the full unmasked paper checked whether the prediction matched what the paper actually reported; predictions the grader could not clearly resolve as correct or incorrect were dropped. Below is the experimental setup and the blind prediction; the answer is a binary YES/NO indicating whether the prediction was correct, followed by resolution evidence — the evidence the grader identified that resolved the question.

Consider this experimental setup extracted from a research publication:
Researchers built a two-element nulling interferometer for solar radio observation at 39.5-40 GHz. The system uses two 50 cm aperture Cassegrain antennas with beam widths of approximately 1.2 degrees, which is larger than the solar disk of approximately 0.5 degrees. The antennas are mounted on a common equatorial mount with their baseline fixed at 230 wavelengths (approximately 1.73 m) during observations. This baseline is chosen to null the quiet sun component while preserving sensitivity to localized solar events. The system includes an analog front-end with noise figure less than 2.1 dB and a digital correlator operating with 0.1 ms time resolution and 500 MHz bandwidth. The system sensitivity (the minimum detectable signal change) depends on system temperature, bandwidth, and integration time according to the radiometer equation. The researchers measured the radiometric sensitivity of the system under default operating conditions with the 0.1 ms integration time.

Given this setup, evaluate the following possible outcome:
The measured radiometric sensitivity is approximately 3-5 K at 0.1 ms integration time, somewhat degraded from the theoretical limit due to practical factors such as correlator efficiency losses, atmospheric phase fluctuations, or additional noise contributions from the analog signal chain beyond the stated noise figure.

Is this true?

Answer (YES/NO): NO